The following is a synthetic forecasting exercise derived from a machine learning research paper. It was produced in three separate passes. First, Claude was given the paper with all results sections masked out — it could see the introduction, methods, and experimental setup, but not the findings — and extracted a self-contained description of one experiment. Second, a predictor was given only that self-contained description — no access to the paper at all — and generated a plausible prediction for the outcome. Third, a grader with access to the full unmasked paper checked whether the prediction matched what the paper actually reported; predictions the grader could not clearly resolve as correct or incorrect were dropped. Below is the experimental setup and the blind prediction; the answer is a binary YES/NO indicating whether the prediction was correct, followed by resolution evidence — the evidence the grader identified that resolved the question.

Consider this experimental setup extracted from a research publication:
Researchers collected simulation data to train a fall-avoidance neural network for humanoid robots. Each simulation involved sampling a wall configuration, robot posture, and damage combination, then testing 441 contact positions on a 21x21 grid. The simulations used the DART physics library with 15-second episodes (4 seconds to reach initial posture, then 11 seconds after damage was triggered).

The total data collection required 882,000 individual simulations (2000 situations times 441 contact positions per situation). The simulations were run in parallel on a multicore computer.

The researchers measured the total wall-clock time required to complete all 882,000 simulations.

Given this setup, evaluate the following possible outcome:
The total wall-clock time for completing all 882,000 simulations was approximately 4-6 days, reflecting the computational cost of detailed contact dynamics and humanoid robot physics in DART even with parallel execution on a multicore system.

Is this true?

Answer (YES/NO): NO